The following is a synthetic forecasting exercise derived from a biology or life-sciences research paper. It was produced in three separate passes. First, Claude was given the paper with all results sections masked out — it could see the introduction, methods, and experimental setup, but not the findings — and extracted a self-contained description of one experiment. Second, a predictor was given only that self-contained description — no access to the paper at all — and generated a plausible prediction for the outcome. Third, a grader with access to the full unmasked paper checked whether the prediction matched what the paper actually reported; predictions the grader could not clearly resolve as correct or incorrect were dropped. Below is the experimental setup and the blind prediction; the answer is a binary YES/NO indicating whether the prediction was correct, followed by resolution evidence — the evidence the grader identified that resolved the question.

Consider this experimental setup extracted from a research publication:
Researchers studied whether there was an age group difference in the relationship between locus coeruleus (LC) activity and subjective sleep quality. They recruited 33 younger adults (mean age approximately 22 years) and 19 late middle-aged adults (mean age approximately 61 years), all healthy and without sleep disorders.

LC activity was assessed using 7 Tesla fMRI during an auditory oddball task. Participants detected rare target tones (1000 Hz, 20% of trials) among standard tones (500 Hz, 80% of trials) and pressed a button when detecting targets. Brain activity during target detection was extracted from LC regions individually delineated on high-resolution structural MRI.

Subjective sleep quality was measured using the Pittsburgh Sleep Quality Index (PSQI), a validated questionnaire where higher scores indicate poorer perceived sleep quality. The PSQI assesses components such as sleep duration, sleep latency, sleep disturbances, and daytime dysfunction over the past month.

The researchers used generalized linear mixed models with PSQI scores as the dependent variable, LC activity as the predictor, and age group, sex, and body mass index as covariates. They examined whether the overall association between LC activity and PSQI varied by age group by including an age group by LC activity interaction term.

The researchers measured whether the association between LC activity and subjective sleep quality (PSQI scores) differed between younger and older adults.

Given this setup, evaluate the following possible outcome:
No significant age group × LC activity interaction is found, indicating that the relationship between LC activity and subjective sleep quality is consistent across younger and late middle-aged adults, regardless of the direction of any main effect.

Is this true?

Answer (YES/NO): NO